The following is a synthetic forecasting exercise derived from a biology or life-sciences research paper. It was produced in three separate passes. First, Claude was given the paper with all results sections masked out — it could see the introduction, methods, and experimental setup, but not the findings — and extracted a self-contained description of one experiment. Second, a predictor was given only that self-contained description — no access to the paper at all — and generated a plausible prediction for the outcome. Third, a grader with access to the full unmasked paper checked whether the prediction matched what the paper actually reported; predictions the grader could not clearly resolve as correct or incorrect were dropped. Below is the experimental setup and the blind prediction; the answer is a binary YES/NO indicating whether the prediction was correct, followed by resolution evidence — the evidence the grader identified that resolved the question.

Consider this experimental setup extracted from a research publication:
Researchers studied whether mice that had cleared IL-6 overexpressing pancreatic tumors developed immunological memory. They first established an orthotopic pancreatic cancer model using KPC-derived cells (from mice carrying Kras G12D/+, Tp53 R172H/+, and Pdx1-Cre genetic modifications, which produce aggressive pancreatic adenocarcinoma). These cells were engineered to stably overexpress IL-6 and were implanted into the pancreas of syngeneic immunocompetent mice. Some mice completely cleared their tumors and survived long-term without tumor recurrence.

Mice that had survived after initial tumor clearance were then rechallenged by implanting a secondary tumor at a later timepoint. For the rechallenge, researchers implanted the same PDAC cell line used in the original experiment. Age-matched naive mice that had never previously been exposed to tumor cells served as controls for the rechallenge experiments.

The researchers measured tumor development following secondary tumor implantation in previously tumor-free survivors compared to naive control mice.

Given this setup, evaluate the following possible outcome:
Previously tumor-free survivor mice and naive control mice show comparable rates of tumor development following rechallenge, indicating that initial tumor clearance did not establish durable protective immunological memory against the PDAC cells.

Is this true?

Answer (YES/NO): NO